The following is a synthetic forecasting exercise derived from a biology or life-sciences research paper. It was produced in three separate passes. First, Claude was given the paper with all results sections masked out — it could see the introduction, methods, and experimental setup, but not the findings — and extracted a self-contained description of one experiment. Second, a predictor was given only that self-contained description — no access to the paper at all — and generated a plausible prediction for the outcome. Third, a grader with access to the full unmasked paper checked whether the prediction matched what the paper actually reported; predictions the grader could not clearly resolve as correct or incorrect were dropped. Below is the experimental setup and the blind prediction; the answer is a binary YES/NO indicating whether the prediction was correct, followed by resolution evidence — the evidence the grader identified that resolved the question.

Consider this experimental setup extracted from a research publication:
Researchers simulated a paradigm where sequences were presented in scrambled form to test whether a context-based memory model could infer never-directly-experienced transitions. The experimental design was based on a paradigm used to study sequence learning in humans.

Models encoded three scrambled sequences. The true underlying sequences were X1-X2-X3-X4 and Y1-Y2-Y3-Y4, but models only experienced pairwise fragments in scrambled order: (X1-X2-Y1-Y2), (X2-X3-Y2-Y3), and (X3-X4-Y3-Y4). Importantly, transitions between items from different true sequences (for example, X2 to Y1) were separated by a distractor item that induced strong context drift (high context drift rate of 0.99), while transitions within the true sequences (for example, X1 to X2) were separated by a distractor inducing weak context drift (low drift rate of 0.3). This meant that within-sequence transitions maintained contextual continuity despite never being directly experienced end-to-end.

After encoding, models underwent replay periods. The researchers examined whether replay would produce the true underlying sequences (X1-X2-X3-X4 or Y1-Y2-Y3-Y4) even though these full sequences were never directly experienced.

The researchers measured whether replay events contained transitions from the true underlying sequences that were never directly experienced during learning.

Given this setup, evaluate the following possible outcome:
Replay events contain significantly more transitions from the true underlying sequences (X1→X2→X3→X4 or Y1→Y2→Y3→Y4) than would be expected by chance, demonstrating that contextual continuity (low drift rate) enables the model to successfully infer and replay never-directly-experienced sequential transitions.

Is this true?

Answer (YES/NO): YES